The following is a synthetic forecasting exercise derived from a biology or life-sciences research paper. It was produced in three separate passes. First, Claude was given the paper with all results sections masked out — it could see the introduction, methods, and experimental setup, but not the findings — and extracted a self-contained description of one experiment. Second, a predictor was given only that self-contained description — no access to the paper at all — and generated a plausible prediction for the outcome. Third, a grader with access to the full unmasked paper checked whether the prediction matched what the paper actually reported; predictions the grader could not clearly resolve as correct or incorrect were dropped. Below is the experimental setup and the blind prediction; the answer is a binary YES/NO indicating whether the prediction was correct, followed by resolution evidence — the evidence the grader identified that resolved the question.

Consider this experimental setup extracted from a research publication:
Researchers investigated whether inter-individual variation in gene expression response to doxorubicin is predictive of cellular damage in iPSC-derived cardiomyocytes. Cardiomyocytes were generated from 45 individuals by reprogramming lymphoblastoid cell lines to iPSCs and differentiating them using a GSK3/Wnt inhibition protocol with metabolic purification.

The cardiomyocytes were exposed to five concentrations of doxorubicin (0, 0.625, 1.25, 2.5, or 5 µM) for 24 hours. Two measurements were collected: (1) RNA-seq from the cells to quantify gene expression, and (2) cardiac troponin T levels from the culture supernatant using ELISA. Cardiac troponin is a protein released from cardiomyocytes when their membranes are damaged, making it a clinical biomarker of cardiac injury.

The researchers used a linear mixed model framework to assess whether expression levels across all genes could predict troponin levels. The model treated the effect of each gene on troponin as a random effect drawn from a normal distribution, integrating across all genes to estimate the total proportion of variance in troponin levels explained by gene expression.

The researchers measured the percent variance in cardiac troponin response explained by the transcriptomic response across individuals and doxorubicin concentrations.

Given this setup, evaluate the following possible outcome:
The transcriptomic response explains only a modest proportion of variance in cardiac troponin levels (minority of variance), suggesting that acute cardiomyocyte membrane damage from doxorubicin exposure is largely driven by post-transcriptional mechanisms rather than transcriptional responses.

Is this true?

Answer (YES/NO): NO